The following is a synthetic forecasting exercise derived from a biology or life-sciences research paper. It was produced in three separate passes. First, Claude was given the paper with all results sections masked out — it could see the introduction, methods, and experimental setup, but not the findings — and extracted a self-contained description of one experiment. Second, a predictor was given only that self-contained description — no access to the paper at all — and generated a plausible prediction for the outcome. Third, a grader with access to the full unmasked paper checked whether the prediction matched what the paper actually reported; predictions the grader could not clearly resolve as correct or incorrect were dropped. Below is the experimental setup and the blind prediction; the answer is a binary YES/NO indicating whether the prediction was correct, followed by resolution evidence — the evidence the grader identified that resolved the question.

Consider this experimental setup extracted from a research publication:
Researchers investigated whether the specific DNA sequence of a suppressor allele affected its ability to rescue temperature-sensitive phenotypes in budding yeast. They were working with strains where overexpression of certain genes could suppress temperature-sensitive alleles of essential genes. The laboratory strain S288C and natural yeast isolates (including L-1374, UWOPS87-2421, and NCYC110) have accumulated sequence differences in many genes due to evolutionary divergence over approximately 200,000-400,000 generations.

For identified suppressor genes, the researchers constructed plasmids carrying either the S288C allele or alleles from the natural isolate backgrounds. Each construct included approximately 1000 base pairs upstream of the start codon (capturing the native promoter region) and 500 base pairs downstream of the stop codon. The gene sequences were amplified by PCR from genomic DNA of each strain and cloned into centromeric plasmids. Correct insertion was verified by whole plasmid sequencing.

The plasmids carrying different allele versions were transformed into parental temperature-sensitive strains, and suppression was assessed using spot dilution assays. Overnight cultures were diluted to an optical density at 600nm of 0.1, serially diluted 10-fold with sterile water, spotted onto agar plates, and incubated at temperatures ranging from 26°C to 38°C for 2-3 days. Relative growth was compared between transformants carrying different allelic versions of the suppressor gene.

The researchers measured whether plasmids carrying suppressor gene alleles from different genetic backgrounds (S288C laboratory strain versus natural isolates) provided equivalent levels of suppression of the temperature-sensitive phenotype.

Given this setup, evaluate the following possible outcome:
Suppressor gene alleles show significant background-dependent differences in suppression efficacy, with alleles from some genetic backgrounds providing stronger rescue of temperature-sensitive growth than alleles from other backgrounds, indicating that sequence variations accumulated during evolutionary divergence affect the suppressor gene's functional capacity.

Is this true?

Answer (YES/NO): NO